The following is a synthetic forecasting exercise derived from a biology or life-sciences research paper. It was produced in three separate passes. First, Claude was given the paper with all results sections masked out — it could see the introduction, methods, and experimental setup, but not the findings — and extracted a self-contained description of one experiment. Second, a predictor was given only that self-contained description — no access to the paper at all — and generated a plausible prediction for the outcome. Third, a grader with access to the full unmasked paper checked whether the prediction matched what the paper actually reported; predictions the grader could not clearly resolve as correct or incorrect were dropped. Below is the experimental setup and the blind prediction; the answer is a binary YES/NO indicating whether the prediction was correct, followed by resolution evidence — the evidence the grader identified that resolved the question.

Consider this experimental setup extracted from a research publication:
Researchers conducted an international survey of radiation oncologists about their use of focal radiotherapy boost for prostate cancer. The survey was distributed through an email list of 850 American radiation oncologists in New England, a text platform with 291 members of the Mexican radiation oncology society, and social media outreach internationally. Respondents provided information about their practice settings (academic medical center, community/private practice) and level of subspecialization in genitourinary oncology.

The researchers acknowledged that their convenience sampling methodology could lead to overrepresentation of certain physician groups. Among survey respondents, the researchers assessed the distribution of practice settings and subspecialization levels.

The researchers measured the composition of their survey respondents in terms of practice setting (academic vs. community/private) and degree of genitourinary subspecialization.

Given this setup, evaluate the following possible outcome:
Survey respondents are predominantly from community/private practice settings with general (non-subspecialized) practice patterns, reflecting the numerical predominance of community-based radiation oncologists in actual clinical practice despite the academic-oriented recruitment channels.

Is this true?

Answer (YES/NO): NO